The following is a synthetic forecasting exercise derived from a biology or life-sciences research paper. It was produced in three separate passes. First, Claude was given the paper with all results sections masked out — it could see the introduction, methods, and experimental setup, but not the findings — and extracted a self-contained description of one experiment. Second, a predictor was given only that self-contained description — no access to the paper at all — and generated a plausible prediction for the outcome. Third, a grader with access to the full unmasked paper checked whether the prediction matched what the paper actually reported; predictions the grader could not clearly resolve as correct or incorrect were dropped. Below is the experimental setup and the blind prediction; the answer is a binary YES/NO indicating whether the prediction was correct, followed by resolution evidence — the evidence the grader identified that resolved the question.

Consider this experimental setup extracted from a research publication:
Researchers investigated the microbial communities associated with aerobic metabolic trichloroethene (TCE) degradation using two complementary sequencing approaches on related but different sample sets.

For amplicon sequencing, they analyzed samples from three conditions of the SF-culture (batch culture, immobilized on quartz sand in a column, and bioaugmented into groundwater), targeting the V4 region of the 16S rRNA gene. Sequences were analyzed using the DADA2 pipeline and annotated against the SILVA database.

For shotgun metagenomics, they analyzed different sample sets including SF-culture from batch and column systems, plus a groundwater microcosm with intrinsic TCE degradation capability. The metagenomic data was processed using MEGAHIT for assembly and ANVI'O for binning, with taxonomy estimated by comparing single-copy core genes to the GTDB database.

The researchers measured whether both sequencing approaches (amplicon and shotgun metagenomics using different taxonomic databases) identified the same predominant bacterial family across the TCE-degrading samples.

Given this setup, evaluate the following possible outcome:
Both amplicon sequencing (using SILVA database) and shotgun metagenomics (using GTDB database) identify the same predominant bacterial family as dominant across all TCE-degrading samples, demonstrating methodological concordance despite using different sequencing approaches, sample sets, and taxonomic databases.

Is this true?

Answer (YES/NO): YES